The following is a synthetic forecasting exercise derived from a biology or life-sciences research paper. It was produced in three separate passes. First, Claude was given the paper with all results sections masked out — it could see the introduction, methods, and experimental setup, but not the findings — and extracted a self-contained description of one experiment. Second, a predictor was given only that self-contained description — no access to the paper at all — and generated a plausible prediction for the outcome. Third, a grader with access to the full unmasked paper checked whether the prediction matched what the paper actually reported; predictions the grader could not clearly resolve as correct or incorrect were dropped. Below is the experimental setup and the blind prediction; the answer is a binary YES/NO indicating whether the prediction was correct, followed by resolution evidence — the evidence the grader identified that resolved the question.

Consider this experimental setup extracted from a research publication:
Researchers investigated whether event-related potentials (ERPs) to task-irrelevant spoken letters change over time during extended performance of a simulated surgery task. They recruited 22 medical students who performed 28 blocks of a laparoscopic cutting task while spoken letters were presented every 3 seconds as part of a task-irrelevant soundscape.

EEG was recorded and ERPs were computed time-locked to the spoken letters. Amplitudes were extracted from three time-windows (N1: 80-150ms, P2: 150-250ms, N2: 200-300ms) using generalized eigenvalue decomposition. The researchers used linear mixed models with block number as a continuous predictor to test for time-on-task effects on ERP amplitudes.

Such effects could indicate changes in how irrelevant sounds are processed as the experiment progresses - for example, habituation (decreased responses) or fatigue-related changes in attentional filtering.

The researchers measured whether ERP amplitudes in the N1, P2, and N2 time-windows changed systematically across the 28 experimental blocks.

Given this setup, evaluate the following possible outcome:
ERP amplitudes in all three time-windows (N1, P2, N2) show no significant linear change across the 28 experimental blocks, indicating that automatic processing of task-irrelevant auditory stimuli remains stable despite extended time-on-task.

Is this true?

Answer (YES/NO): NO